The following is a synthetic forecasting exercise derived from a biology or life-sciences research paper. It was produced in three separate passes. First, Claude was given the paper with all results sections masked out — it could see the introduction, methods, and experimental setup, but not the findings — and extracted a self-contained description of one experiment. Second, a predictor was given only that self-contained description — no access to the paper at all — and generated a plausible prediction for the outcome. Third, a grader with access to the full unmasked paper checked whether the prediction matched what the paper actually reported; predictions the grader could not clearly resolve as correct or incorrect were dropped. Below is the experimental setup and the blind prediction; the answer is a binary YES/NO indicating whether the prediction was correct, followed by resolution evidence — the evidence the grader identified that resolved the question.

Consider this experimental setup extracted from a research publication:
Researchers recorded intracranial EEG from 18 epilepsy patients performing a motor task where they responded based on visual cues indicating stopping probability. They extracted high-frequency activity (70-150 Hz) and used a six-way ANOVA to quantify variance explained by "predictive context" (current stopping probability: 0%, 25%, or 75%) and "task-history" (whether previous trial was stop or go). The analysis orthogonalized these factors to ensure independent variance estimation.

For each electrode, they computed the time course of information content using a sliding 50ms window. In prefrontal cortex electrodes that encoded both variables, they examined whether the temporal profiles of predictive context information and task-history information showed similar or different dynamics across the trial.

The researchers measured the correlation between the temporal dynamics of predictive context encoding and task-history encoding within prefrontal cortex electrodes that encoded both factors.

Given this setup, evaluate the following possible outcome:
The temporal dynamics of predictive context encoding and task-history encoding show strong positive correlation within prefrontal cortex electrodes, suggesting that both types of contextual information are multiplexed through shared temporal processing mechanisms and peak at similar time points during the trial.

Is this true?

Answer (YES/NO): NO